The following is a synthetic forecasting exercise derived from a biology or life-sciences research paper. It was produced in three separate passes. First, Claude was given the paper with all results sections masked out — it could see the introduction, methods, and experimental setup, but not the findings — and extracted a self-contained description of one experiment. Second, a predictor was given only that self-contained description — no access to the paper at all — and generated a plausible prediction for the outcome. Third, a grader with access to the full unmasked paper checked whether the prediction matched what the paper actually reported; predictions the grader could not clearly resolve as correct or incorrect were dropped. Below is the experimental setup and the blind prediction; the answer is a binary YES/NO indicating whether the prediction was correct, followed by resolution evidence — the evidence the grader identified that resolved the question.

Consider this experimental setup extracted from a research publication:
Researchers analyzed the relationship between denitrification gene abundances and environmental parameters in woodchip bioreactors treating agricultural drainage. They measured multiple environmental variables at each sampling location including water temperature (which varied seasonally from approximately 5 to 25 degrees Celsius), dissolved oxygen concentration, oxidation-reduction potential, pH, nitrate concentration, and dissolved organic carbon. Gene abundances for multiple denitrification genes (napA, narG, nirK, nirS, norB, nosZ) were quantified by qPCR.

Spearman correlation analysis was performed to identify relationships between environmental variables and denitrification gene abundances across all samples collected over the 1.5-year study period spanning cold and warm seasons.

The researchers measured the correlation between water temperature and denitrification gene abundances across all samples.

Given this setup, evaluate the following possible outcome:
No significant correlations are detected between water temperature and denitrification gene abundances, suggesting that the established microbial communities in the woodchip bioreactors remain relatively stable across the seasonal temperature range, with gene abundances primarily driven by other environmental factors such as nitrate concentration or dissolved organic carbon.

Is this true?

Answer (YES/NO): NO